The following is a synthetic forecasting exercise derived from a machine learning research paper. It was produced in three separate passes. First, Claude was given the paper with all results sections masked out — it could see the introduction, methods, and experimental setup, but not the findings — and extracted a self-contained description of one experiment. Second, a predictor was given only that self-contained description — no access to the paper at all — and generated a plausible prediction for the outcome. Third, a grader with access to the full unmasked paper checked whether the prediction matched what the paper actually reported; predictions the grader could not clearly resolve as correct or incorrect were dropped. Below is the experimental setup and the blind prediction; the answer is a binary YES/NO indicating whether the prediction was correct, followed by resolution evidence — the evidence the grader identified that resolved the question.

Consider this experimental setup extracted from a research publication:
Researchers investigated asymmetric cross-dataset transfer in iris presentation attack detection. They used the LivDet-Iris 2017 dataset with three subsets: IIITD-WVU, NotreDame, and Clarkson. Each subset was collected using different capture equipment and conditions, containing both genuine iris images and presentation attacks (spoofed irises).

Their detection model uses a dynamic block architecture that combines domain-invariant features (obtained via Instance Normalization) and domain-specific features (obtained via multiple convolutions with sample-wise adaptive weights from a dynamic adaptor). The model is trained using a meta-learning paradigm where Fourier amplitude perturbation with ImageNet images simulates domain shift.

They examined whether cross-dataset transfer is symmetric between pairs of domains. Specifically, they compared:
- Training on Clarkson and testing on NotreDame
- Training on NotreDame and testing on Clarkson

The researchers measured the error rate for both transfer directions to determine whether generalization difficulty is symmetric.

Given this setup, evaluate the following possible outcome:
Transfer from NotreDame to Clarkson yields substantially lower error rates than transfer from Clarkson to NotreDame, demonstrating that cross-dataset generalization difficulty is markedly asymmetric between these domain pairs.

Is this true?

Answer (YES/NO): NO